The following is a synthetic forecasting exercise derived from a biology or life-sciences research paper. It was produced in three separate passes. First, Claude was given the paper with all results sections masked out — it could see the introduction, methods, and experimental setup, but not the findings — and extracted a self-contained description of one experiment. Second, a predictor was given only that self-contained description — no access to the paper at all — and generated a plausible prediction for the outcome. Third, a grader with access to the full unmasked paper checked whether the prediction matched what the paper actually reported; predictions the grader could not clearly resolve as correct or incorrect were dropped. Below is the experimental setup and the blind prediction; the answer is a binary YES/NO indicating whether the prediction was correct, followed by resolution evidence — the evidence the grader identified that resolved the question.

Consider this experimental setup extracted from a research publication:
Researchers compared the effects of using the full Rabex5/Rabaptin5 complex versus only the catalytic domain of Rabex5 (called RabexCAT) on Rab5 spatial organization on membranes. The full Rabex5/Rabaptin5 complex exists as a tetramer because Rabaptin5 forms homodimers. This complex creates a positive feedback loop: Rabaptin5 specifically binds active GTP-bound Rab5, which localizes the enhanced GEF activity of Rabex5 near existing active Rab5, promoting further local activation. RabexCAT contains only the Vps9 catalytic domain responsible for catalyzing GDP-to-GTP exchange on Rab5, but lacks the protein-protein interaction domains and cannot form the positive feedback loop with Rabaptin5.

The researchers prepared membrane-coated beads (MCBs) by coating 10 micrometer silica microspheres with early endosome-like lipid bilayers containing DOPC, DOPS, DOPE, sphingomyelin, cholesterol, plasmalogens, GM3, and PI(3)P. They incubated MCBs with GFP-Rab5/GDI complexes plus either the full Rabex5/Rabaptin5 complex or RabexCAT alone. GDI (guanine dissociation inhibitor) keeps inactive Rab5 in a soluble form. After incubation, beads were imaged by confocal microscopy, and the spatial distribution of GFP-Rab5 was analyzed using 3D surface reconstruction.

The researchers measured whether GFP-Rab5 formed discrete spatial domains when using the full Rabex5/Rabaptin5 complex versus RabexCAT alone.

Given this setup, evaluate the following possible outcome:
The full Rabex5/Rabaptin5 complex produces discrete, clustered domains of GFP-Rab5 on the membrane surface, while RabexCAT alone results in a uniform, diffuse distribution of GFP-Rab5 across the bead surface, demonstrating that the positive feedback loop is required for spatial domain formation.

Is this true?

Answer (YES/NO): YES